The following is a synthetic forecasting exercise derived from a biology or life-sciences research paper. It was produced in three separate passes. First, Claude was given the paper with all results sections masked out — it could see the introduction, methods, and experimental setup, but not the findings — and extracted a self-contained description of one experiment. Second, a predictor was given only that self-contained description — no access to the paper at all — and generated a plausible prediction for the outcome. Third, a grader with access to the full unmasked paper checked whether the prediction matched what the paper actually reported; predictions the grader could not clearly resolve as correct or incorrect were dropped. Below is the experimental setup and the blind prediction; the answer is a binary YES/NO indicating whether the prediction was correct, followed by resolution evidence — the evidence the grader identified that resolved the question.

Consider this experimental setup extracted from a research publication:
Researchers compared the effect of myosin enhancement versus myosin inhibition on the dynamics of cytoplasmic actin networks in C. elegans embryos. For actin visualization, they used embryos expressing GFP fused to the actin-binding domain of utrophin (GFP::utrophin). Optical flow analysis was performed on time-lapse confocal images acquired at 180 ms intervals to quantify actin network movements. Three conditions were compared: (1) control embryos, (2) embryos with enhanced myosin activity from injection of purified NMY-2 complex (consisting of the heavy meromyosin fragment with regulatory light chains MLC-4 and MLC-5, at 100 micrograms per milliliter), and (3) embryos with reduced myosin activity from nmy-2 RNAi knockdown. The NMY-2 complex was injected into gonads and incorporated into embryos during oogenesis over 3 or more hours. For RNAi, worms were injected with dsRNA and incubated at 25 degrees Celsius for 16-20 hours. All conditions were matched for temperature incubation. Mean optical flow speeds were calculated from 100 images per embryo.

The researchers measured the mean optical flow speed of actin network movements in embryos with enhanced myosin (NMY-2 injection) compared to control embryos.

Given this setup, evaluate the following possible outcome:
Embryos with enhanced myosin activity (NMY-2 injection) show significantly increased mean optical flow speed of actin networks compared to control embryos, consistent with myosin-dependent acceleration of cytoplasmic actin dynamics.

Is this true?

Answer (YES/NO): YES